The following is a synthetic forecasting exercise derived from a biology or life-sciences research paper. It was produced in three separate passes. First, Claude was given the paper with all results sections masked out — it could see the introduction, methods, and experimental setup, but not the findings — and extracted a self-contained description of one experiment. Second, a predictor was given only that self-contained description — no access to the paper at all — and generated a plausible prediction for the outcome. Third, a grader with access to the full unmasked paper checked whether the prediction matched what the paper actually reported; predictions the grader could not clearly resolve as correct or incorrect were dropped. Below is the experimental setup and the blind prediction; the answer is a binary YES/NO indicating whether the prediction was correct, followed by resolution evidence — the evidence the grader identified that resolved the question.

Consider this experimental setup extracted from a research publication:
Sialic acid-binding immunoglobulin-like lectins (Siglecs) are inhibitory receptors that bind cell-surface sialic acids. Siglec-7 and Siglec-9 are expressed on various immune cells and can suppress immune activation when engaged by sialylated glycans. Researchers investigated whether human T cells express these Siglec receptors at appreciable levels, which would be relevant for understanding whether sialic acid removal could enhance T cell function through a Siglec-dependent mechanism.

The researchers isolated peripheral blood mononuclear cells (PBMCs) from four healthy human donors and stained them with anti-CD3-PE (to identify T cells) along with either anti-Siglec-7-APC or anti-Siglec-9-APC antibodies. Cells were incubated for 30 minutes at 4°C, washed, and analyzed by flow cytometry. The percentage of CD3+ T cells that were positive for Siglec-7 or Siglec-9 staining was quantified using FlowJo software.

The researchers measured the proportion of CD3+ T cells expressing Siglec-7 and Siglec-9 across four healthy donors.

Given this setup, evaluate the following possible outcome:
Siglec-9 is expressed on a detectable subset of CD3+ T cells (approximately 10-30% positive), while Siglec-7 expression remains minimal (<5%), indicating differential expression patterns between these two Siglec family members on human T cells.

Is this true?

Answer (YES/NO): NO